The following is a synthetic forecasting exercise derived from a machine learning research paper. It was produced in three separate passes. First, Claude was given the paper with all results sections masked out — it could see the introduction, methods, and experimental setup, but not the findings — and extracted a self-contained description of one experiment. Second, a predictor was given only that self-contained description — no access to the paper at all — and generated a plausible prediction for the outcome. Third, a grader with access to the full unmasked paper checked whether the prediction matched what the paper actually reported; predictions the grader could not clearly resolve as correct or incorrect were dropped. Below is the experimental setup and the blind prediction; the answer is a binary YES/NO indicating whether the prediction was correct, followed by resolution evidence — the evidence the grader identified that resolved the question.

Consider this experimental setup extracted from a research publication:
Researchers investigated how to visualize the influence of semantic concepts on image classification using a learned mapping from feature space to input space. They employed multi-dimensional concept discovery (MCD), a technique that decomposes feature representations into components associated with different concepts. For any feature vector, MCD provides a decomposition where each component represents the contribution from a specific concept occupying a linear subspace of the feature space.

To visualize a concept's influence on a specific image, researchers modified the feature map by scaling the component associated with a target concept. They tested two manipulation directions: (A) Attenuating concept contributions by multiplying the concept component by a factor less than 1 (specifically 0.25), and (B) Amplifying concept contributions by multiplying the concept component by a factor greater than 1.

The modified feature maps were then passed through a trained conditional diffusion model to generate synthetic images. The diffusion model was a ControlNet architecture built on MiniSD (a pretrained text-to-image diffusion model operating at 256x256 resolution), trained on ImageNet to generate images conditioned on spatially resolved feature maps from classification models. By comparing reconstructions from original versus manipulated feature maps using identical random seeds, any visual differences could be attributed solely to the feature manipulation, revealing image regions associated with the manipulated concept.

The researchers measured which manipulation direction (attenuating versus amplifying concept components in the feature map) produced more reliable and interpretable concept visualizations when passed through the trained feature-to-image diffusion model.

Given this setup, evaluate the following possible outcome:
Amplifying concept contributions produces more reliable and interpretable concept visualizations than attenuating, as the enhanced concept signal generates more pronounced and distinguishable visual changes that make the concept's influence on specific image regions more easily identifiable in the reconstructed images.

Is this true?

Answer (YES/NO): NO